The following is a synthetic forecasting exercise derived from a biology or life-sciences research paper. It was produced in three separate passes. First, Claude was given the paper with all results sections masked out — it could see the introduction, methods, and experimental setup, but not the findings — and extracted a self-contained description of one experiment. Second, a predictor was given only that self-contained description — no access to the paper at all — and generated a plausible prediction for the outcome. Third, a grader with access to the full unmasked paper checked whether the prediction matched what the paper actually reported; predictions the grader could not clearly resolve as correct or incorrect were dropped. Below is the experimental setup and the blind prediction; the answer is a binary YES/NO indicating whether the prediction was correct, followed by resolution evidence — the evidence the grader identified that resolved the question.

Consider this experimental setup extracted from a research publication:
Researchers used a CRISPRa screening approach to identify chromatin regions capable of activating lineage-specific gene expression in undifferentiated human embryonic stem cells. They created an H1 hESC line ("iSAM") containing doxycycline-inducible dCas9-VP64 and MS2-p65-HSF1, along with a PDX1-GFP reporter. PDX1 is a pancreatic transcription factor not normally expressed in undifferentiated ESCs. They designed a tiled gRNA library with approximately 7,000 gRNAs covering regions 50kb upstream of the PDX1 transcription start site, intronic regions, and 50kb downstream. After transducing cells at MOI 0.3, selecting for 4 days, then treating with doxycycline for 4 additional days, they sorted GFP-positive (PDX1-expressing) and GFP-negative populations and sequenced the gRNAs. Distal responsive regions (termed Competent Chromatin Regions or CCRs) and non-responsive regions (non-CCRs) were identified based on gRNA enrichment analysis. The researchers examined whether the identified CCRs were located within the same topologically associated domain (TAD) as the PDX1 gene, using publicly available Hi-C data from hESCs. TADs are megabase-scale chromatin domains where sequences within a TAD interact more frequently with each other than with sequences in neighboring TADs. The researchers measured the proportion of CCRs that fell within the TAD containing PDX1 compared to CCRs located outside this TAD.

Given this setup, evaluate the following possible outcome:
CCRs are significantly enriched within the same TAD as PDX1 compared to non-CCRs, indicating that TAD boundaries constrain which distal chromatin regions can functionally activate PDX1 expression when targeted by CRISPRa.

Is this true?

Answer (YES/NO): YES